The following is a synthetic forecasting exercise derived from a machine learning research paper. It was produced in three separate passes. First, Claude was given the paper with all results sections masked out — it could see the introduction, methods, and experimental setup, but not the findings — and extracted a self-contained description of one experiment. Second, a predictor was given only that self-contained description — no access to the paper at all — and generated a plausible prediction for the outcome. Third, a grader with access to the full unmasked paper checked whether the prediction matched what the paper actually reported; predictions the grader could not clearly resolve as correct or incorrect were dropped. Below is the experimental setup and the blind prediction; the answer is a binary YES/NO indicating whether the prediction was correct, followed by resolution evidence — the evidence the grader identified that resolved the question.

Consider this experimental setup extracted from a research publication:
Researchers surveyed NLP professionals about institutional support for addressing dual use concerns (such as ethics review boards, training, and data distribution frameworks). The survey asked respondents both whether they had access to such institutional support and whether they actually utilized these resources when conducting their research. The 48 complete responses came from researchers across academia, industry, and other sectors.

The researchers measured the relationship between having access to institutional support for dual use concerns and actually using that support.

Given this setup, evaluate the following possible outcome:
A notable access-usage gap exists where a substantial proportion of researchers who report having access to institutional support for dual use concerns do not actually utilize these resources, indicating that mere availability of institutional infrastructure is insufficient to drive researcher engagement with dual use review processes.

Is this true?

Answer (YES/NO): YES